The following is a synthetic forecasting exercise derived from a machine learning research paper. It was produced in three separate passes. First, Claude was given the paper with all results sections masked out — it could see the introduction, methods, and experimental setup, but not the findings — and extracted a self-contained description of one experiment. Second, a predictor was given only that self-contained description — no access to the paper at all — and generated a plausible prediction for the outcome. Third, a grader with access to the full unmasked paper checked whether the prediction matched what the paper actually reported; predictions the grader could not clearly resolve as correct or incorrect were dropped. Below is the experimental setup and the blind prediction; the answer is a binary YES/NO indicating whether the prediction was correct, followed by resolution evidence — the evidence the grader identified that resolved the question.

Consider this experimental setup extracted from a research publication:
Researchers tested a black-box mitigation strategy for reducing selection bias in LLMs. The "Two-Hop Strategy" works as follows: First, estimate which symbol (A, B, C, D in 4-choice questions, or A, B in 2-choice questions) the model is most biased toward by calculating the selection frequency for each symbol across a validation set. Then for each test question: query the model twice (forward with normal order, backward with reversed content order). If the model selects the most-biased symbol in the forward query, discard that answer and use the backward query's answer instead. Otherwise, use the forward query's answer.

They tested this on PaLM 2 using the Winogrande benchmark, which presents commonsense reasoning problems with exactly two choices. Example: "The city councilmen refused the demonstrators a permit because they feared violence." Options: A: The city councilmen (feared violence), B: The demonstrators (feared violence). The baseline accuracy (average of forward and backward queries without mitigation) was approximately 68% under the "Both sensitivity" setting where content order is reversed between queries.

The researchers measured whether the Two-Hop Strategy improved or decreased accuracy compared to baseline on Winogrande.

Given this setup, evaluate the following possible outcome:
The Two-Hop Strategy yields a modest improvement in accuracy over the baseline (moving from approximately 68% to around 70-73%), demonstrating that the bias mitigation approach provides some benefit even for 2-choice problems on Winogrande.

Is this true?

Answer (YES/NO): NO